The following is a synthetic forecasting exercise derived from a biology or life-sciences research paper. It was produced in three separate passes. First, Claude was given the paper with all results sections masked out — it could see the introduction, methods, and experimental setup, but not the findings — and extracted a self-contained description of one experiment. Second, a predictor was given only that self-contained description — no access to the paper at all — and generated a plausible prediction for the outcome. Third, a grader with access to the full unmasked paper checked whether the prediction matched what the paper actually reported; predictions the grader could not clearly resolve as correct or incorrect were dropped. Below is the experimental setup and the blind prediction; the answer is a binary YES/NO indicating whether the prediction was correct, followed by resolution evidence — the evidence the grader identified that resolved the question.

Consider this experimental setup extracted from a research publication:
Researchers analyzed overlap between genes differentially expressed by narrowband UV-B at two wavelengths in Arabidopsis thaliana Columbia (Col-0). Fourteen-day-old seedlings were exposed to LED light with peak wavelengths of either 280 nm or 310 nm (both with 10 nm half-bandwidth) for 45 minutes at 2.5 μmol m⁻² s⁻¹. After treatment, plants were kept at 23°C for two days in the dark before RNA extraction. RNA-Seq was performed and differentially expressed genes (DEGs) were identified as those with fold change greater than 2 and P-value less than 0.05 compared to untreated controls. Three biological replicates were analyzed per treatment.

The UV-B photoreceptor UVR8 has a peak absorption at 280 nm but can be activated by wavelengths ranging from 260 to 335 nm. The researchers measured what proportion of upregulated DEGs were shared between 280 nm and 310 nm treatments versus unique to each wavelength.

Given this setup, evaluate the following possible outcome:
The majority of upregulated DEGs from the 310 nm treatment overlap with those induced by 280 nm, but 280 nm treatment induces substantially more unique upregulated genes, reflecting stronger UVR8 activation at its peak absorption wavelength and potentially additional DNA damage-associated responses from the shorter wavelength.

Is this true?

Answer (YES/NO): NO